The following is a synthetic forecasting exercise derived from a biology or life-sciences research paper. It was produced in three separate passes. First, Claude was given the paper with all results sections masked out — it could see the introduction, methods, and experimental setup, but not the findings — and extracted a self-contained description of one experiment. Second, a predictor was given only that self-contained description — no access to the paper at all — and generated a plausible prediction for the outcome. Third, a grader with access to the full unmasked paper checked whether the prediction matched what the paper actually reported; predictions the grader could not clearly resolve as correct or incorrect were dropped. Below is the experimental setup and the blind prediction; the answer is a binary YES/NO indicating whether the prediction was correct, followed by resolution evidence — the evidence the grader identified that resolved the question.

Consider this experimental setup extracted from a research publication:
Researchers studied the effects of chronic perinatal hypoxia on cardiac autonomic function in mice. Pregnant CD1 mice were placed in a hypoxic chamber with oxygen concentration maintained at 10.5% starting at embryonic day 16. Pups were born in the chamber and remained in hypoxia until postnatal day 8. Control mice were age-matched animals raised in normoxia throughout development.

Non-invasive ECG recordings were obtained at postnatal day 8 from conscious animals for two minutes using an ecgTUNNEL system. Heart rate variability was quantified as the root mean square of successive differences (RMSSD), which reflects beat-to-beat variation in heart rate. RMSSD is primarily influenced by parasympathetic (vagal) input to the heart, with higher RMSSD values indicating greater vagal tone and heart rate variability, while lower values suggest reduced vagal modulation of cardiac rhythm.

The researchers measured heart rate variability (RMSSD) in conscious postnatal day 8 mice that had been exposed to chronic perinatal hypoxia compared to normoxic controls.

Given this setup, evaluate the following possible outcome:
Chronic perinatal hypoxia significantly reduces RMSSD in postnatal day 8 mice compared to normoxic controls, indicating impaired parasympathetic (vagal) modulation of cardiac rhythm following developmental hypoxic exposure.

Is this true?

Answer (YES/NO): NO